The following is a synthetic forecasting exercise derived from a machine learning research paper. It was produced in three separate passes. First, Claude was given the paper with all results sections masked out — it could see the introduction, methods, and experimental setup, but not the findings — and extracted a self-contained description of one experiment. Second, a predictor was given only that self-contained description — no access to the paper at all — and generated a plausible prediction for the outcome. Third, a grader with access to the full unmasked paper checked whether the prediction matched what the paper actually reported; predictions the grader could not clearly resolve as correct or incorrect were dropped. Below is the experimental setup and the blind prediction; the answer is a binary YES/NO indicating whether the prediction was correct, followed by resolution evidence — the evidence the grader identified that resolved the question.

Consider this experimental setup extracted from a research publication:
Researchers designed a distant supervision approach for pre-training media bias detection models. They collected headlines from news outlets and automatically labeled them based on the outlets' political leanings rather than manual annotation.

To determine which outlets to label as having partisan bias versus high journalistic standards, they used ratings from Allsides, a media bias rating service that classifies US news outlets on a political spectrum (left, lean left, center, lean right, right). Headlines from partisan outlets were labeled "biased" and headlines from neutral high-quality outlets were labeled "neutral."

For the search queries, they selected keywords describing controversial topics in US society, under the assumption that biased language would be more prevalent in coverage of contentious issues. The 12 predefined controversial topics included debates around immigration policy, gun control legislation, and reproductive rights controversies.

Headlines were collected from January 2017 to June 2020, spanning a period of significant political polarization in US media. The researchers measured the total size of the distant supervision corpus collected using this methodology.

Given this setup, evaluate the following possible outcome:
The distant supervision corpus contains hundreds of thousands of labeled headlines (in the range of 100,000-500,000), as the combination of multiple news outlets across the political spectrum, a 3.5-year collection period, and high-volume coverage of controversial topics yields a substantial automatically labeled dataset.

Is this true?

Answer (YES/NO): YES